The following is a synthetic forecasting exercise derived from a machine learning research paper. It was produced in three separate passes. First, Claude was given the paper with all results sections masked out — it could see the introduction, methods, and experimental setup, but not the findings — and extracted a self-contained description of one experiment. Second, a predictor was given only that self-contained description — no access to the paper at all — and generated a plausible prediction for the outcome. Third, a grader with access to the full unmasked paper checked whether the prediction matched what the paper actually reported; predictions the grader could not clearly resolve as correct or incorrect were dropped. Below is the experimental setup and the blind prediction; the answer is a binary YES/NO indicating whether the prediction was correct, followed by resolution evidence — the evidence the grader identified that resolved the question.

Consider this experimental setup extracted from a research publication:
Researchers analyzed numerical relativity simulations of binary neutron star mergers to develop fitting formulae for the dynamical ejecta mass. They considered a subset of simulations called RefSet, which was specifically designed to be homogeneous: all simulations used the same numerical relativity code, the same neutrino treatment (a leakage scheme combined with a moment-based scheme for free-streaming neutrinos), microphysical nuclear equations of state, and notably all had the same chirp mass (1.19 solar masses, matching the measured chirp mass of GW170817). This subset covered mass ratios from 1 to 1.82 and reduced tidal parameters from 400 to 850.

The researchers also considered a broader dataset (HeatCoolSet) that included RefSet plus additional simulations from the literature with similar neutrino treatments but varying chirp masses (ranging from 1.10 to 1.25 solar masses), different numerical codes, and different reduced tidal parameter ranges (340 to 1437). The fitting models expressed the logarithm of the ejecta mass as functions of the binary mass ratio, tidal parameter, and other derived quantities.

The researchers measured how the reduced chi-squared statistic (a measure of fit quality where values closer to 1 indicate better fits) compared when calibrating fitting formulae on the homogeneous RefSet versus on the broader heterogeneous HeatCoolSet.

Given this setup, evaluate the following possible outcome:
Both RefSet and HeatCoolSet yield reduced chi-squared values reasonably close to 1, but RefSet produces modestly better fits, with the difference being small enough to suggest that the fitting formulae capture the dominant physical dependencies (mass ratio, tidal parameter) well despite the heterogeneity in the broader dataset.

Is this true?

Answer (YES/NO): NO